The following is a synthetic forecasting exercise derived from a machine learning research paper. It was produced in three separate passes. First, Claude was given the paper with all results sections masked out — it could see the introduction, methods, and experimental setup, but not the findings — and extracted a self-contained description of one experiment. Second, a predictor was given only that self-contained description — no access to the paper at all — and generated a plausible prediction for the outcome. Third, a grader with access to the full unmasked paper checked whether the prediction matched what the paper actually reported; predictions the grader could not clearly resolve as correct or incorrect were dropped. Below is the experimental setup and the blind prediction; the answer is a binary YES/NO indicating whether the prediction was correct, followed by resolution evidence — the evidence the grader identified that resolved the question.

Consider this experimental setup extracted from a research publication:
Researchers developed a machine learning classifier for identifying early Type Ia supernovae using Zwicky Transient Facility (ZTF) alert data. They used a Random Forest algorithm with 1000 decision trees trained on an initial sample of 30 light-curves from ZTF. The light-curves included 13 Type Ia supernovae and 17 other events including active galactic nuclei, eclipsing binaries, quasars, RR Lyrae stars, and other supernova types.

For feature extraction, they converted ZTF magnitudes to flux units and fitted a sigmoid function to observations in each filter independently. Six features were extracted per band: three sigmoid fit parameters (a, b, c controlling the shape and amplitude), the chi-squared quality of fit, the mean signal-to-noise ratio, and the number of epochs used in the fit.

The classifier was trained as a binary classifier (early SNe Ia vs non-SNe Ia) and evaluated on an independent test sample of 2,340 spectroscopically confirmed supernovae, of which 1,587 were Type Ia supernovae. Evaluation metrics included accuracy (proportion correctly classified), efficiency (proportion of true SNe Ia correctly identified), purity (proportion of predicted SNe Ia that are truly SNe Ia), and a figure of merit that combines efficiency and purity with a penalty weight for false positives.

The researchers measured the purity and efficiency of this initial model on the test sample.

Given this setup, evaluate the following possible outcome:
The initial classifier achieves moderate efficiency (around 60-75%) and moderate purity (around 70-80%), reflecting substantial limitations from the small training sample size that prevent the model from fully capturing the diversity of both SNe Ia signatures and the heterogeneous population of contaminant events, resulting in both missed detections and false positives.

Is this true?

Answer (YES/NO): NO